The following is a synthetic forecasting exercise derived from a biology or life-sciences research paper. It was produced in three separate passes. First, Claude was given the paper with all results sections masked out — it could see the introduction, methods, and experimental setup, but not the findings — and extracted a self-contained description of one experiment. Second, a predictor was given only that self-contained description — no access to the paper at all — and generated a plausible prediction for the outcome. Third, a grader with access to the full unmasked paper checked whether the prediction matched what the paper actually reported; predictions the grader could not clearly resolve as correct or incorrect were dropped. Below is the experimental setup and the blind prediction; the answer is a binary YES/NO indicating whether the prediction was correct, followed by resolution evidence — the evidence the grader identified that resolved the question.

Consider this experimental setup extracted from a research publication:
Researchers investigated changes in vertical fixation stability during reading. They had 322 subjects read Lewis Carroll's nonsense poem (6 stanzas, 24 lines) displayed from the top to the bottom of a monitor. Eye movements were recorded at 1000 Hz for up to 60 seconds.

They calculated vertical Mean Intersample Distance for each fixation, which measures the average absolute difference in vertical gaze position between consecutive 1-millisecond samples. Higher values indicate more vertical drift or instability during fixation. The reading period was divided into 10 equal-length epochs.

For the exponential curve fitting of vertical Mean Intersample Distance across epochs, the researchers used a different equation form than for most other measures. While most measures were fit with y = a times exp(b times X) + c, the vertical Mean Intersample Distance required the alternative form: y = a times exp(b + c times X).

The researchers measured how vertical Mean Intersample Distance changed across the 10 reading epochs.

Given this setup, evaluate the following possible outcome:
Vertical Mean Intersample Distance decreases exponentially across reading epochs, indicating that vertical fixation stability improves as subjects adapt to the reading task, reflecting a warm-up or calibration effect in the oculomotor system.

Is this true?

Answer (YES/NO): NO